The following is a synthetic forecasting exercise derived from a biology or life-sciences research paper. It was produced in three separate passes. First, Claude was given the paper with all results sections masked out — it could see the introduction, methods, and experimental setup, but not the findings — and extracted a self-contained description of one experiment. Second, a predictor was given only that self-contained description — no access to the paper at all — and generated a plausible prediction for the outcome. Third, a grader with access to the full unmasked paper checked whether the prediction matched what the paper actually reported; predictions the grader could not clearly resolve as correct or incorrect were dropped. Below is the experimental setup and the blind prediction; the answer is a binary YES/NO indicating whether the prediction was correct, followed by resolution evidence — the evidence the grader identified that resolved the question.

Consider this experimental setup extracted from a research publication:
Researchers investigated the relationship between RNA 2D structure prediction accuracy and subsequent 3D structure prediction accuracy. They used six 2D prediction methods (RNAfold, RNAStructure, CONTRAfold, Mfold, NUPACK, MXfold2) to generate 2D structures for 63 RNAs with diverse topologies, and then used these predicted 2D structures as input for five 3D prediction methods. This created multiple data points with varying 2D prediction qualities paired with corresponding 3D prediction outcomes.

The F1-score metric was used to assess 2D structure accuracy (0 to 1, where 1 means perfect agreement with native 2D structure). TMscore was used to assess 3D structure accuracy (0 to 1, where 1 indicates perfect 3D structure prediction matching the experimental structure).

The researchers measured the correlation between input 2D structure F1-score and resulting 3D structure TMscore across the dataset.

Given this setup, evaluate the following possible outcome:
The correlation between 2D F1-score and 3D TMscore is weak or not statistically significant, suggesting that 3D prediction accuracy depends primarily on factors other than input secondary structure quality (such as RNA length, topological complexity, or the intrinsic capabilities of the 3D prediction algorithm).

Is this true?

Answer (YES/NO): NO